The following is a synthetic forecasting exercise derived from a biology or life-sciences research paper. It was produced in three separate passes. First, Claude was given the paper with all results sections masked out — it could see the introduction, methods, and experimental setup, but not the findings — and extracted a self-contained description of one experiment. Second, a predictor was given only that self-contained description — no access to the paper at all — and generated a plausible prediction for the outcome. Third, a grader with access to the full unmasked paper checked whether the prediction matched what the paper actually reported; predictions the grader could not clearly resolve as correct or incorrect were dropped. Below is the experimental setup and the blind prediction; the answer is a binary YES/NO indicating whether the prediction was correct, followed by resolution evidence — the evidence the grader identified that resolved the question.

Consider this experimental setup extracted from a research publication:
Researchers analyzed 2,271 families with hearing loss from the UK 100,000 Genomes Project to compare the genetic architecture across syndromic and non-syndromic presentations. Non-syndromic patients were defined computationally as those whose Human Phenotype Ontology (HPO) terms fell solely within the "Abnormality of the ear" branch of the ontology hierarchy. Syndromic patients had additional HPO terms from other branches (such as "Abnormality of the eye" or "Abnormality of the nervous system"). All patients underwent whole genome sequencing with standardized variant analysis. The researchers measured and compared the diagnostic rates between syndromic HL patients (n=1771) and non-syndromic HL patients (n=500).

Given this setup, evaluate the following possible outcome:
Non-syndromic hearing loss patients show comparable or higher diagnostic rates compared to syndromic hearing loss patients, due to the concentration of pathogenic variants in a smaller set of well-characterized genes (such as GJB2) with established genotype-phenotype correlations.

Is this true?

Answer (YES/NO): YES